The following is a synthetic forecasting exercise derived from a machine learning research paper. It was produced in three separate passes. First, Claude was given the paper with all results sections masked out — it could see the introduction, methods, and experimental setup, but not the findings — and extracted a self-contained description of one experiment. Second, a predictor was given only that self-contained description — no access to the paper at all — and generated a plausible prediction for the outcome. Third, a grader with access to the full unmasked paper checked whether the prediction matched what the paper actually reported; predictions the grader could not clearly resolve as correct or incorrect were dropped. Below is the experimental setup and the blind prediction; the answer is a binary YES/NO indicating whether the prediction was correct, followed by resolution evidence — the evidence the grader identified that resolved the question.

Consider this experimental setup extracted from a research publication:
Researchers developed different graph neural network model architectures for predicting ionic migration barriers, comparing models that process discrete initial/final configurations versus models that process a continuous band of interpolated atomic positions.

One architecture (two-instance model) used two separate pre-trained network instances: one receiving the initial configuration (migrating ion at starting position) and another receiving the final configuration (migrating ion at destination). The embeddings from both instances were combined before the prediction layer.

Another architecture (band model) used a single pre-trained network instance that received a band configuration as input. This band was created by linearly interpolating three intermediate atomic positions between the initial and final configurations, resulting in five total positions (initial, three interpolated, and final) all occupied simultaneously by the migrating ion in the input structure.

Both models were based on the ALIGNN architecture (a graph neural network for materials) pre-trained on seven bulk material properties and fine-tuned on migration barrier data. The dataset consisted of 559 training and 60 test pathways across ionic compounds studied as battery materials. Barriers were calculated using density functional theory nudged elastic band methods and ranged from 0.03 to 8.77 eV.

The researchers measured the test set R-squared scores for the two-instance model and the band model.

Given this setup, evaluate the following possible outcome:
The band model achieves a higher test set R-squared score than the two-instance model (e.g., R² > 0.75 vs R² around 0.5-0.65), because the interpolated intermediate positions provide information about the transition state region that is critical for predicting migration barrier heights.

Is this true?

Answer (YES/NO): NO